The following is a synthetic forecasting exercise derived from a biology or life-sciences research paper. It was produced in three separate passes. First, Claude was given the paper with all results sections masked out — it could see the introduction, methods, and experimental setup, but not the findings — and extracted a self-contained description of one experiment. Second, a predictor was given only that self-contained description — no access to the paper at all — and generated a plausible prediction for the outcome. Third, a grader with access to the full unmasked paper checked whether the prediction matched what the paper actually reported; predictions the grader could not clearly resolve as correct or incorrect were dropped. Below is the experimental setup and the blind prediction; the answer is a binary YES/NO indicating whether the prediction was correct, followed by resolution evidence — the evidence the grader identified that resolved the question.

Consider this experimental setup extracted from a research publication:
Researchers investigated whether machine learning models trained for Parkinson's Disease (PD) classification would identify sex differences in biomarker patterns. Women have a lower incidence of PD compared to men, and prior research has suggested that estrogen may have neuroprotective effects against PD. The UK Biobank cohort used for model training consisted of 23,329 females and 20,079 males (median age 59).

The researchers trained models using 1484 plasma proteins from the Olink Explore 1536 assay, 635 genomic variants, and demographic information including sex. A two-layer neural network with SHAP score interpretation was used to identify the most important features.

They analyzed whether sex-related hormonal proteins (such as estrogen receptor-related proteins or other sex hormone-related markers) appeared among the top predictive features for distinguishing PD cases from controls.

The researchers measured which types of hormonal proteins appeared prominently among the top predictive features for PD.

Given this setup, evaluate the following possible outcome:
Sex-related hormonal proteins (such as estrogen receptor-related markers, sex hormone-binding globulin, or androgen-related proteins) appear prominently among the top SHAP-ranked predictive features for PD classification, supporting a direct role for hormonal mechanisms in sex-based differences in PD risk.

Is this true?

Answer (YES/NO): NO